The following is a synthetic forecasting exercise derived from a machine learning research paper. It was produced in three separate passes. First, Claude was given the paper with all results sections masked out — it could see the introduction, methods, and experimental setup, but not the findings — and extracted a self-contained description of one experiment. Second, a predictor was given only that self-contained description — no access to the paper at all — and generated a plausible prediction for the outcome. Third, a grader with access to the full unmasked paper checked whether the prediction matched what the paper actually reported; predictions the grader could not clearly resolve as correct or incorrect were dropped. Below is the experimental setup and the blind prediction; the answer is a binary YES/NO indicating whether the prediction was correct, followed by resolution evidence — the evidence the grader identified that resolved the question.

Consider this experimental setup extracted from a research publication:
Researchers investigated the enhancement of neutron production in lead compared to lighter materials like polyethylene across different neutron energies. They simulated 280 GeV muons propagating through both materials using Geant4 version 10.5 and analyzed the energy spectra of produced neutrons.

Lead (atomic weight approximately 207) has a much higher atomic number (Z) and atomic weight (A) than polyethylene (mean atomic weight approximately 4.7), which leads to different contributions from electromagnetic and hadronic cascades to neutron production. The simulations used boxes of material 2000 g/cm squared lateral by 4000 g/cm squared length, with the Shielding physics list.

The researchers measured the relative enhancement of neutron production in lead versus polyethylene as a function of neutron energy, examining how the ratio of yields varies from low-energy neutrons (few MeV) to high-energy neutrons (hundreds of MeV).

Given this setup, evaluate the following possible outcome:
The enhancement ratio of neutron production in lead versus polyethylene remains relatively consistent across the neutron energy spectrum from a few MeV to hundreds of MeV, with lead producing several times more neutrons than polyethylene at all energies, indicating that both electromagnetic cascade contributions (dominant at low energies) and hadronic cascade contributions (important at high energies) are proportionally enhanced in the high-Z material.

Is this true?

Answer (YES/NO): NO